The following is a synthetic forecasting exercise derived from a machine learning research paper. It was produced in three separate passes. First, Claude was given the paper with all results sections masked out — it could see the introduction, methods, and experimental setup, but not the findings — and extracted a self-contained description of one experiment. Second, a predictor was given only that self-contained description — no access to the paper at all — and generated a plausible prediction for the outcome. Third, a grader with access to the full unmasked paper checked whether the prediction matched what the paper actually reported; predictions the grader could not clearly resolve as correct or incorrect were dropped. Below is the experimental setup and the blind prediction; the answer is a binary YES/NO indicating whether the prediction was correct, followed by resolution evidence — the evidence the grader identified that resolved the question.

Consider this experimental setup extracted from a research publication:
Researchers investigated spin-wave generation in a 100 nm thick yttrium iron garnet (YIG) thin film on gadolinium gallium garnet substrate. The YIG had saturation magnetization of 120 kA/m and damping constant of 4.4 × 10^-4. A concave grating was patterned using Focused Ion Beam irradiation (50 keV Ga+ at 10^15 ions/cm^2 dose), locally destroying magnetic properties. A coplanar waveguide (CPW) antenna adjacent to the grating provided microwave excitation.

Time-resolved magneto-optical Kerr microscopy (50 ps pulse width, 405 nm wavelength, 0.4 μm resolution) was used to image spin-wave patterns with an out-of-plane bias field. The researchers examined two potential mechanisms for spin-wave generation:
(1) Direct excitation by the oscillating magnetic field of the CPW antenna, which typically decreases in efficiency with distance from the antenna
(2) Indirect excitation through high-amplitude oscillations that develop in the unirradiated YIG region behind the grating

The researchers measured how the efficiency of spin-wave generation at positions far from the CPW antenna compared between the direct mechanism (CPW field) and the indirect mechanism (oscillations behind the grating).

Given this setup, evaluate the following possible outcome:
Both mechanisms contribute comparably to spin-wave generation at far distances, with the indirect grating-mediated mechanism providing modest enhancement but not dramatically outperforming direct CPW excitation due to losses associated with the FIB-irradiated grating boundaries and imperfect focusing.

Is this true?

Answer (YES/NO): NO